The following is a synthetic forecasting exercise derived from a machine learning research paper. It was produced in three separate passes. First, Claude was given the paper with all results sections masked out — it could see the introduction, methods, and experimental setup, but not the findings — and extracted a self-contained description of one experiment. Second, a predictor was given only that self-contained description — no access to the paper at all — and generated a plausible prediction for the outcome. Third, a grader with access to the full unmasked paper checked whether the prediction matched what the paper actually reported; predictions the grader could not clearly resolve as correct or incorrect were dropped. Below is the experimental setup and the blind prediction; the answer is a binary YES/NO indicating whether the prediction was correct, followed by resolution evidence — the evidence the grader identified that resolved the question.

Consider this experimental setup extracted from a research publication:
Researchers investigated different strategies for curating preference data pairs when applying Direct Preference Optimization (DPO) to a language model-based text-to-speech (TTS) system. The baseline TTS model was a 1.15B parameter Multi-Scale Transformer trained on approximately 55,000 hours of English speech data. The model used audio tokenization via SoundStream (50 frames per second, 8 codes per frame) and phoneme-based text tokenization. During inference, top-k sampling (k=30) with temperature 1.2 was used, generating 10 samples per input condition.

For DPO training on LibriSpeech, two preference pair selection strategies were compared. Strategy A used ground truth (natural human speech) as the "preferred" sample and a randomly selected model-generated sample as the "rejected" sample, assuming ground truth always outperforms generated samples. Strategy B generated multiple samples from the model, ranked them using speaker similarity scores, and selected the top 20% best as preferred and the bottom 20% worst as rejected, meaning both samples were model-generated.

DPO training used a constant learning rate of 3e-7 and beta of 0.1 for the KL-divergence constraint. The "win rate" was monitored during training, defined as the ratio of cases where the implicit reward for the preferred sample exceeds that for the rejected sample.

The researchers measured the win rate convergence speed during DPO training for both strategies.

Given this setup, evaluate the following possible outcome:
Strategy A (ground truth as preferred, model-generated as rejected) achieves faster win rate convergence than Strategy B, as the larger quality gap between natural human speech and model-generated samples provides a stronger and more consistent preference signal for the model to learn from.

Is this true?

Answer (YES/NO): YES